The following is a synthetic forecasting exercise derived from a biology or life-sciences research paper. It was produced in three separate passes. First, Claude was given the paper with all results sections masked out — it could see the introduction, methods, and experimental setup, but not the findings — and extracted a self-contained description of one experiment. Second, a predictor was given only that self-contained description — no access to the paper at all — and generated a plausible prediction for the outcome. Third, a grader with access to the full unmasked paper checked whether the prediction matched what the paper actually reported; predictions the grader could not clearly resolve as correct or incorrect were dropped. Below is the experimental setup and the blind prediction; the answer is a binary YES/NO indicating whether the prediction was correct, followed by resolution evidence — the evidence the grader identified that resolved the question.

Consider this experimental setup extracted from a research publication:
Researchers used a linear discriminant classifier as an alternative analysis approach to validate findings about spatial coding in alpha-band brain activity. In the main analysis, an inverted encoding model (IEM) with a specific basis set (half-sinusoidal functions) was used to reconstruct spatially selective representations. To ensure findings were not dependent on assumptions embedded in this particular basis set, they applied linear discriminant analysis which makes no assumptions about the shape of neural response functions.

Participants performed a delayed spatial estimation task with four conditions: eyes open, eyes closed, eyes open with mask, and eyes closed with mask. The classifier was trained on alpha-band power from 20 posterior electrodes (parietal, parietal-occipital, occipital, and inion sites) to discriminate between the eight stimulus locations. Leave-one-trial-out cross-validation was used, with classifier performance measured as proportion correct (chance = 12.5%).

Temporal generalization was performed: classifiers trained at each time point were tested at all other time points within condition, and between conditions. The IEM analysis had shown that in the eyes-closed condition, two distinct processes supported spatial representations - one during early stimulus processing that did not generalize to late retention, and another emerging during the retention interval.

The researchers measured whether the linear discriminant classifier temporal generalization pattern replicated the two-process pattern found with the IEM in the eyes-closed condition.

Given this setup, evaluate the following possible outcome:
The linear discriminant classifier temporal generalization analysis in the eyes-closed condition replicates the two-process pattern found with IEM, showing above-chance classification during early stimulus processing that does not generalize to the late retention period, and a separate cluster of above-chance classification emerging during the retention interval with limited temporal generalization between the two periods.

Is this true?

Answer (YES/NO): YES